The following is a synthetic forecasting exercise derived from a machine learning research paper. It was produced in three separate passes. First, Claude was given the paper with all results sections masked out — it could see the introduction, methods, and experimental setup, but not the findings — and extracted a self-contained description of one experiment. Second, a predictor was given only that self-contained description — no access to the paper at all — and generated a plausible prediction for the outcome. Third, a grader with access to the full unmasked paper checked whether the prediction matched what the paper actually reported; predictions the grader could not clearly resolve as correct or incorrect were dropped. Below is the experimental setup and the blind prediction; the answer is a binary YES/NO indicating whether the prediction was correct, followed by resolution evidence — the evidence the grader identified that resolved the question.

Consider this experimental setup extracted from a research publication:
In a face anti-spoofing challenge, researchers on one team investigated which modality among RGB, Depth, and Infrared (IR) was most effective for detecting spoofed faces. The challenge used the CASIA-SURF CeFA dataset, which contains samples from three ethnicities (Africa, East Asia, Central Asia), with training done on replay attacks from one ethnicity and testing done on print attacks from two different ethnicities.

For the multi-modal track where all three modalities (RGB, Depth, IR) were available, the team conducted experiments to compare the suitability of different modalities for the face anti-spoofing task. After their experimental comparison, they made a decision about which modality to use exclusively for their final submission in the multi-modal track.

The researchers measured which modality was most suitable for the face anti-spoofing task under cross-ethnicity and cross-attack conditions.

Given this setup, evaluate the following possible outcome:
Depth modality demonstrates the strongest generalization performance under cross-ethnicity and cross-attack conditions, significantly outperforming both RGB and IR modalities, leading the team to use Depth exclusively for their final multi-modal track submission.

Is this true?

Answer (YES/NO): NO